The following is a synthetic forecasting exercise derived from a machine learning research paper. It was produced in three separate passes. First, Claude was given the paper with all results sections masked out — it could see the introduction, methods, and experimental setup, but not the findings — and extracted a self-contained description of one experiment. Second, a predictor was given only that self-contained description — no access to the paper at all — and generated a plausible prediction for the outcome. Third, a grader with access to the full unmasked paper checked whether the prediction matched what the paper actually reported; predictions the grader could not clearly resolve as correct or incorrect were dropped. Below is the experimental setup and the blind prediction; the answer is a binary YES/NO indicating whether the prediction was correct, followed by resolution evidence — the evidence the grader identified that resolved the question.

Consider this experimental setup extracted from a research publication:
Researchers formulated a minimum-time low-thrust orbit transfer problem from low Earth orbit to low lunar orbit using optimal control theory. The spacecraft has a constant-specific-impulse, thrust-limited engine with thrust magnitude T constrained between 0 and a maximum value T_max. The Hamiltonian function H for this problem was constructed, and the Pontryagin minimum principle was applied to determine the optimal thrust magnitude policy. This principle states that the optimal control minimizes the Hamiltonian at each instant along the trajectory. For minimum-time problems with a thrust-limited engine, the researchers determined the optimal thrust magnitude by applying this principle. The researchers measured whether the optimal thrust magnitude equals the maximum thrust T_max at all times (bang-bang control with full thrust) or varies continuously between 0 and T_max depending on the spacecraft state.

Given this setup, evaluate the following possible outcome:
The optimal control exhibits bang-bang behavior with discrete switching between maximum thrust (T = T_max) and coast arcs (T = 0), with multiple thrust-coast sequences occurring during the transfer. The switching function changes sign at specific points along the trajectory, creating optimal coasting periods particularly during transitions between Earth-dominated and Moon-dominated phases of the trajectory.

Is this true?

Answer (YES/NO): NO